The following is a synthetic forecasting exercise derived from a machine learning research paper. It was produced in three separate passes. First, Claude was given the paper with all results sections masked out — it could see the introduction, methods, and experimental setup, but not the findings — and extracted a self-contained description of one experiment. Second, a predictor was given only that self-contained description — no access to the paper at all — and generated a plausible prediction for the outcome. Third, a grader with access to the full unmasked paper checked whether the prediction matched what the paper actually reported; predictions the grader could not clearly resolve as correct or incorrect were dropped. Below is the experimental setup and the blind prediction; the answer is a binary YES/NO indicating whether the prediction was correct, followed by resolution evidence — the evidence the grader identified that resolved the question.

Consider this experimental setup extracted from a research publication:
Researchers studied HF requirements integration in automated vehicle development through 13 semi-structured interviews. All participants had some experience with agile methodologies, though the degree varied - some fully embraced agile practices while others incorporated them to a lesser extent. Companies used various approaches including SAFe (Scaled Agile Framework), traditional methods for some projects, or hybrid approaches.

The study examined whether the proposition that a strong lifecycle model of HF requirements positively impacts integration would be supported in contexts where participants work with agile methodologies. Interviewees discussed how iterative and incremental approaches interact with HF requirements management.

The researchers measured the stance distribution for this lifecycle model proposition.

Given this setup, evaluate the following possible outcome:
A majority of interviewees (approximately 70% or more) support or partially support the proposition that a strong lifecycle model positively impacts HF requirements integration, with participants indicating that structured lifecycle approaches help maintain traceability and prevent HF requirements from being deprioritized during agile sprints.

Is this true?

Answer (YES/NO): NO